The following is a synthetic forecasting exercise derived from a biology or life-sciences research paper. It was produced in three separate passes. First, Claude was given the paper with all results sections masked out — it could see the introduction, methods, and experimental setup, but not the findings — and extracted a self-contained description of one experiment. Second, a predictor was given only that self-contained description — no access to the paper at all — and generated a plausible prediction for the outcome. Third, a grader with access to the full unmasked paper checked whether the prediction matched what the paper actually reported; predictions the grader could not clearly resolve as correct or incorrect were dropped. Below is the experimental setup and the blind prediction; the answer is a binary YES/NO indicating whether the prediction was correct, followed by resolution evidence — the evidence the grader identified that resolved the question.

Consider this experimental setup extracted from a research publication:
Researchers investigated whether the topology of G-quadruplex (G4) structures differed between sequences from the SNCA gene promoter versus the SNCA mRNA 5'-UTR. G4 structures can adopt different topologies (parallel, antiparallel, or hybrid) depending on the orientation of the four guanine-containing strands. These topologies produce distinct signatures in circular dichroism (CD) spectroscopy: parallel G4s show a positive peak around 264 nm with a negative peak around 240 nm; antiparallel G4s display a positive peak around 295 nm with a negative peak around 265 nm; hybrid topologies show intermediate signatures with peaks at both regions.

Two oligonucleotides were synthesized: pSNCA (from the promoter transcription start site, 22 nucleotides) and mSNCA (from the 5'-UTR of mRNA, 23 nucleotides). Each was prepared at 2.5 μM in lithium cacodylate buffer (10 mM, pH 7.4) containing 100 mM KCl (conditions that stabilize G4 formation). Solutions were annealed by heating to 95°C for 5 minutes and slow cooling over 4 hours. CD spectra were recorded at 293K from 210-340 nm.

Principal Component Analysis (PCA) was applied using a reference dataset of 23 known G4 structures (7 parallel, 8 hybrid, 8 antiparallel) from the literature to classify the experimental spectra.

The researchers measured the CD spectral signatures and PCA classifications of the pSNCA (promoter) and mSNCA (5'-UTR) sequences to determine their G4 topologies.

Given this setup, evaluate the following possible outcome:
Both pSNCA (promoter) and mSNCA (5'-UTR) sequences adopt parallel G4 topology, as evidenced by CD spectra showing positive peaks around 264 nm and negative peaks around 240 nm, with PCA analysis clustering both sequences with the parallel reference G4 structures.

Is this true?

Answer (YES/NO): NO